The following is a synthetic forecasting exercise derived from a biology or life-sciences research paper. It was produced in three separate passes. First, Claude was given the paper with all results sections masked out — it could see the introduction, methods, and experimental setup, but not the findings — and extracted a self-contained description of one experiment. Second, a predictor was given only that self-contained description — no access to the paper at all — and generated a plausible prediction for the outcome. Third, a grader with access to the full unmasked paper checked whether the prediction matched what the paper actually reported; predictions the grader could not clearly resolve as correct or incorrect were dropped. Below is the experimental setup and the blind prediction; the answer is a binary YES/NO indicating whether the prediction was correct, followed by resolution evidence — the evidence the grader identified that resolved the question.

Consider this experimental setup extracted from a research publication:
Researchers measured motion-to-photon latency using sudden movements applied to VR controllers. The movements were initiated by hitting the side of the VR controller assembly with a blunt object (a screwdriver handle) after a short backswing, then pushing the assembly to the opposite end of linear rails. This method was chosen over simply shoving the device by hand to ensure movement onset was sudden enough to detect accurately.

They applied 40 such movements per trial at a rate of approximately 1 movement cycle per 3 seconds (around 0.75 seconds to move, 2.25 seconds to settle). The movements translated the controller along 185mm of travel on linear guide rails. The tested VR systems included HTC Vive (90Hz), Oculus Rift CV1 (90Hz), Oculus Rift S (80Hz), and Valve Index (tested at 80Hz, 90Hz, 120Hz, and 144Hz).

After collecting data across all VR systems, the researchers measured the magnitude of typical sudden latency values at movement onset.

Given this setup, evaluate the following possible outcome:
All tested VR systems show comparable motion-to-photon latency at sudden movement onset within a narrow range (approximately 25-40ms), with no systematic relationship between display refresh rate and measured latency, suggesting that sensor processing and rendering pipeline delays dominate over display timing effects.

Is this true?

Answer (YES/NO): NO